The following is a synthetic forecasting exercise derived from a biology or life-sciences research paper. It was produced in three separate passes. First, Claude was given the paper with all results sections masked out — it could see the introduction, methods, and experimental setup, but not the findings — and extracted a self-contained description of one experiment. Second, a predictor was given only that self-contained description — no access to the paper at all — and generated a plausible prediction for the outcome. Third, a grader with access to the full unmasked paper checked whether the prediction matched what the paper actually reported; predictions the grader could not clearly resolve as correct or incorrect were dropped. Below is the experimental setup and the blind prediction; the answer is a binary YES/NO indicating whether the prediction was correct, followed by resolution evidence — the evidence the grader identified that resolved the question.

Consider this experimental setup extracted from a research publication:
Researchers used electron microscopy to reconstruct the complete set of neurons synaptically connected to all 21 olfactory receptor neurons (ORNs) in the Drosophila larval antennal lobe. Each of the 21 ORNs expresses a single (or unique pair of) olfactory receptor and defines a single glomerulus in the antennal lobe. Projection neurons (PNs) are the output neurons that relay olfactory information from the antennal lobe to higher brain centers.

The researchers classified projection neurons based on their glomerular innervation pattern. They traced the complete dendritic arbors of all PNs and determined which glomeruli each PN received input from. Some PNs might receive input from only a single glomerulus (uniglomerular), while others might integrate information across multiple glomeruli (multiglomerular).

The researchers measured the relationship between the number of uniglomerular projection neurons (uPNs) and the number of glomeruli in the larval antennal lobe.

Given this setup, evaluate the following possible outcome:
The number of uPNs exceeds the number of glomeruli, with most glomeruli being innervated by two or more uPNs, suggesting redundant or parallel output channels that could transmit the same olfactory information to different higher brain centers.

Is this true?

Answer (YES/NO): NO